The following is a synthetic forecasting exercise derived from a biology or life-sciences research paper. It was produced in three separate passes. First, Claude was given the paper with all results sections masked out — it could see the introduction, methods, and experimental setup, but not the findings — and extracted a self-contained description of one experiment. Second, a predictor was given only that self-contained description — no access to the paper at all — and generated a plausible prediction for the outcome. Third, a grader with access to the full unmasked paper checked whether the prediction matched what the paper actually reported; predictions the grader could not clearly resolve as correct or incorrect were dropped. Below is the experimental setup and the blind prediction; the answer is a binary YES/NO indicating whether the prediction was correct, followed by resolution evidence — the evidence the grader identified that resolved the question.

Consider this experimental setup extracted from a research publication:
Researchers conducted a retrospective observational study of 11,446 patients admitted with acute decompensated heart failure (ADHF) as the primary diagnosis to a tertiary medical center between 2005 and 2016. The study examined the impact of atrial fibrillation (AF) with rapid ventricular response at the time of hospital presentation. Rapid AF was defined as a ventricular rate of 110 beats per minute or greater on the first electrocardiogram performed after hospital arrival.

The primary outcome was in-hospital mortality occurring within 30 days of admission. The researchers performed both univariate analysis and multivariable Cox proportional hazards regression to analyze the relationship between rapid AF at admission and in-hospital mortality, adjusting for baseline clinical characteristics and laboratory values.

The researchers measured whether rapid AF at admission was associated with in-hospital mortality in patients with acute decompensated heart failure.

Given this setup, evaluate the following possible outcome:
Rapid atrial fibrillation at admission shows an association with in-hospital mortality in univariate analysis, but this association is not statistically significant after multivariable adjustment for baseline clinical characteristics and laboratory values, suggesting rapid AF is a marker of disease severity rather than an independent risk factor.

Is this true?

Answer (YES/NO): NO